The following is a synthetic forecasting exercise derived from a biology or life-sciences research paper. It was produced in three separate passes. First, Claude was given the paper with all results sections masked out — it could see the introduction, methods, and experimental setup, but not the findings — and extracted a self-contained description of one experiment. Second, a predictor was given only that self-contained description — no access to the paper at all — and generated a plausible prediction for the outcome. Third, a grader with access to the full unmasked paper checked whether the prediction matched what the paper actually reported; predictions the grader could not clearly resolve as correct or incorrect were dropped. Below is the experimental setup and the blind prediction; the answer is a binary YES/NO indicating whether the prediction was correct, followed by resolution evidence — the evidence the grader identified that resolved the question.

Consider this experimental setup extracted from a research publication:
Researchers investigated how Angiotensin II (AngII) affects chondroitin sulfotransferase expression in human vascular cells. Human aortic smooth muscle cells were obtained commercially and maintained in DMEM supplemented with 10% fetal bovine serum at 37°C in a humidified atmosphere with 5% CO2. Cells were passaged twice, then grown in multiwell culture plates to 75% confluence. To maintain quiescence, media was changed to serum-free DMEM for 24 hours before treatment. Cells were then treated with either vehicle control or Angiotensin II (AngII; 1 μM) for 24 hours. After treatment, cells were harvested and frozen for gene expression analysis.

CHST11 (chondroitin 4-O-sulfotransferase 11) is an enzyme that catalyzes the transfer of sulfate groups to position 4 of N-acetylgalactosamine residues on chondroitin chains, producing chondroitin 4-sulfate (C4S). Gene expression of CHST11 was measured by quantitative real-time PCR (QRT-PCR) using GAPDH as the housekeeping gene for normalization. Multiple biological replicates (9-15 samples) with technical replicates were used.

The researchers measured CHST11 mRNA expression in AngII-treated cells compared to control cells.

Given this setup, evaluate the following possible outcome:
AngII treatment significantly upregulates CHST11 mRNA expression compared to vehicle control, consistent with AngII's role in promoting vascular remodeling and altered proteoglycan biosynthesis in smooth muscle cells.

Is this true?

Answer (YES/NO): YES